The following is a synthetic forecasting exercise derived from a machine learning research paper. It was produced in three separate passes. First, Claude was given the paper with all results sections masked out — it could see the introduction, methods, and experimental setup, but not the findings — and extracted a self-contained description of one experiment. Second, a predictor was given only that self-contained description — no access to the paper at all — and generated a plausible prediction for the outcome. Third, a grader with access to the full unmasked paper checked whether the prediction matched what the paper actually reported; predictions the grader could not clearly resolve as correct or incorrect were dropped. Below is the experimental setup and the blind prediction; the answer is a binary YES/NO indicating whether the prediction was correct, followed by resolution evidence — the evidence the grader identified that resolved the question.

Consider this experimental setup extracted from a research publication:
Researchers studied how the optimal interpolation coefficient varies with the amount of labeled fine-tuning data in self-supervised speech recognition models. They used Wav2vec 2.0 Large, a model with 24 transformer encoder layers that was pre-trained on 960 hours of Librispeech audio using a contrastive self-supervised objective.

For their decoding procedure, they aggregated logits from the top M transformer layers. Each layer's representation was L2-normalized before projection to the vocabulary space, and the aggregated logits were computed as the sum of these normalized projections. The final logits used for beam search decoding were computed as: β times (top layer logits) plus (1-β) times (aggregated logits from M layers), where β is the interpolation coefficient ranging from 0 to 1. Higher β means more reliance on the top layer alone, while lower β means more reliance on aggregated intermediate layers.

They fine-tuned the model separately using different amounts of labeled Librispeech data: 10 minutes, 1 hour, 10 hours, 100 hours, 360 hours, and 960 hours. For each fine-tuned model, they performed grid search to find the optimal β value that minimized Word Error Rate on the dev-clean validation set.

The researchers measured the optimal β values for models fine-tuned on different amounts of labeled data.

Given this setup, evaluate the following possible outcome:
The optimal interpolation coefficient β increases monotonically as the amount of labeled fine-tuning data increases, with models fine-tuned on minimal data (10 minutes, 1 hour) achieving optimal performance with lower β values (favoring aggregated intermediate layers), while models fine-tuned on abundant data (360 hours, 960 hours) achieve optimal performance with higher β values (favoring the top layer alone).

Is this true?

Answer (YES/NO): YES